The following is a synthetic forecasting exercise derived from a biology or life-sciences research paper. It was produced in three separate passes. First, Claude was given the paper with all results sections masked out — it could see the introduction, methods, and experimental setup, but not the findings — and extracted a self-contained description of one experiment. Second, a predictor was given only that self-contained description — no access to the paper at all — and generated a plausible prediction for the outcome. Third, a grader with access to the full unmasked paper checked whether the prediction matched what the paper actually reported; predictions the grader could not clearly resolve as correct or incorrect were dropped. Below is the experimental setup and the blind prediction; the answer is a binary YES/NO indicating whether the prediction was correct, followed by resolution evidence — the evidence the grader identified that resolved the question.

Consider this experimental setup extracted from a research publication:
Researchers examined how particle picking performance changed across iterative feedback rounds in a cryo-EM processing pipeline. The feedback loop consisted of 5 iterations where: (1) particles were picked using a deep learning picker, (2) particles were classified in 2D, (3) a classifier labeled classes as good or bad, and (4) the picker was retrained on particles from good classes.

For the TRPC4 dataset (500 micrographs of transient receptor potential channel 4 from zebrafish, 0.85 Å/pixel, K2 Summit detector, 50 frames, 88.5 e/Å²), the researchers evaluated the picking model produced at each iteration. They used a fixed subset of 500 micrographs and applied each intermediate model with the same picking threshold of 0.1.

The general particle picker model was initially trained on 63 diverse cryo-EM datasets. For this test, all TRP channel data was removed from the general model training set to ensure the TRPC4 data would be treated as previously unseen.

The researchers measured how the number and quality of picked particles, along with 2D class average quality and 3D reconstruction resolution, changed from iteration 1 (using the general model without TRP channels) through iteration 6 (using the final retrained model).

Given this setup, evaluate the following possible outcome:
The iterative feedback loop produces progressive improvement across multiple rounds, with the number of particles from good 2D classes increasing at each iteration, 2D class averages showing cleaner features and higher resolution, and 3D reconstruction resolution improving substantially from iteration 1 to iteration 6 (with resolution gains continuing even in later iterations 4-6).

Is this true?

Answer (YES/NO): NO